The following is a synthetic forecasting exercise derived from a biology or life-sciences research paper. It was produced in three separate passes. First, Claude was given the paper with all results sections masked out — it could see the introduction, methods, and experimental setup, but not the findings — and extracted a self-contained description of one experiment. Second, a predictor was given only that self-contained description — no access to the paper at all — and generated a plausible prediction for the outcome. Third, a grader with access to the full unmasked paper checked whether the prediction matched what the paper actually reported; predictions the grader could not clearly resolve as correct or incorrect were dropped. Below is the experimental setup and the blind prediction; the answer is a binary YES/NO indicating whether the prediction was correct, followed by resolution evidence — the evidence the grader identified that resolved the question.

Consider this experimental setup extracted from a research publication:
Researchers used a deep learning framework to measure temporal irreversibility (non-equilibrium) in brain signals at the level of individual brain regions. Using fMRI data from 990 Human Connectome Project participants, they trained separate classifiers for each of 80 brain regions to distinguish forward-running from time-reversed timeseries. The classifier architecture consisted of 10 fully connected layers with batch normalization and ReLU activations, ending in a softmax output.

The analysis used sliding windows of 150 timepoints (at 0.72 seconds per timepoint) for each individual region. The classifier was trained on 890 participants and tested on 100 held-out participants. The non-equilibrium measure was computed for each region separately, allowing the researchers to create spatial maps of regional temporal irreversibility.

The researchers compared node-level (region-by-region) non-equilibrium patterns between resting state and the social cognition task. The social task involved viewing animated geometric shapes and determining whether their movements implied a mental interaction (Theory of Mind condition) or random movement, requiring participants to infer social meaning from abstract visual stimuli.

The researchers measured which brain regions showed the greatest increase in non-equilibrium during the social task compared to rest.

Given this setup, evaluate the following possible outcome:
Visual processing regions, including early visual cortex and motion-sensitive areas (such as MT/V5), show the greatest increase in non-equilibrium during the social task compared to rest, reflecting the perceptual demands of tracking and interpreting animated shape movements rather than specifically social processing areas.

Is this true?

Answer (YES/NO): NO